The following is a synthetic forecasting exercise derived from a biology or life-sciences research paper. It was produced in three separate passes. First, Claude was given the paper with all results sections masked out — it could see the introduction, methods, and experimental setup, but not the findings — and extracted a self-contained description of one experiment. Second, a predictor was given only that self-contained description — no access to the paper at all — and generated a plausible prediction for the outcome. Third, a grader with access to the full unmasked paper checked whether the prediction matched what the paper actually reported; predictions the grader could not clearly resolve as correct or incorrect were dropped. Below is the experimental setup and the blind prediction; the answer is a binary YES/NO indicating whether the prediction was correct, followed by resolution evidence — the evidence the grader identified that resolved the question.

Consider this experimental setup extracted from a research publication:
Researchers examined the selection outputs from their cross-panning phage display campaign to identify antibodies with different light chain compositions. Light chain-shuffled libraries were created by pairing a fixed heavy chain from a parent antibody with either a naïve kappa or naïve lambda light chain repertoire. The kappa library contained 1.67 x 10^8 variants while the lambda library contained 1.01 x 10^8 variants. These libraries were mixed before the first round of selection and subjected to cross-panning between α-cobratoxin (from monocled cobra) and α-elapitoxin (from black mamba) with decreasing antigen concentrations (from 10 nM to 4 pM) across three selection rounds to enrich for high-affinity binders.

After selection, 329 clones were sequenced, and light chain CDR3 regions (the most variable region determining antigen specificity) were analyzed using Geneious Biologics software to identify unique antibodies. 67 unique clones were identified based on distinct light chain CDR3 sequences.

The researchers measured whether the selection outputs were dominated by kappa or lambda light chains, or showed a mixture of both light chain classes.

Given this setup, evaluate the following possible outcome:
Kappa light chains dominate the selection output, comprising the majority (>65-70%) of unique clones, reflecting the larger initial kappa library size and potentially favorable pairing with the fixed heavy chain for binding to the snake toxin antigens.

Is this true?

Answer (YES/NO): NO